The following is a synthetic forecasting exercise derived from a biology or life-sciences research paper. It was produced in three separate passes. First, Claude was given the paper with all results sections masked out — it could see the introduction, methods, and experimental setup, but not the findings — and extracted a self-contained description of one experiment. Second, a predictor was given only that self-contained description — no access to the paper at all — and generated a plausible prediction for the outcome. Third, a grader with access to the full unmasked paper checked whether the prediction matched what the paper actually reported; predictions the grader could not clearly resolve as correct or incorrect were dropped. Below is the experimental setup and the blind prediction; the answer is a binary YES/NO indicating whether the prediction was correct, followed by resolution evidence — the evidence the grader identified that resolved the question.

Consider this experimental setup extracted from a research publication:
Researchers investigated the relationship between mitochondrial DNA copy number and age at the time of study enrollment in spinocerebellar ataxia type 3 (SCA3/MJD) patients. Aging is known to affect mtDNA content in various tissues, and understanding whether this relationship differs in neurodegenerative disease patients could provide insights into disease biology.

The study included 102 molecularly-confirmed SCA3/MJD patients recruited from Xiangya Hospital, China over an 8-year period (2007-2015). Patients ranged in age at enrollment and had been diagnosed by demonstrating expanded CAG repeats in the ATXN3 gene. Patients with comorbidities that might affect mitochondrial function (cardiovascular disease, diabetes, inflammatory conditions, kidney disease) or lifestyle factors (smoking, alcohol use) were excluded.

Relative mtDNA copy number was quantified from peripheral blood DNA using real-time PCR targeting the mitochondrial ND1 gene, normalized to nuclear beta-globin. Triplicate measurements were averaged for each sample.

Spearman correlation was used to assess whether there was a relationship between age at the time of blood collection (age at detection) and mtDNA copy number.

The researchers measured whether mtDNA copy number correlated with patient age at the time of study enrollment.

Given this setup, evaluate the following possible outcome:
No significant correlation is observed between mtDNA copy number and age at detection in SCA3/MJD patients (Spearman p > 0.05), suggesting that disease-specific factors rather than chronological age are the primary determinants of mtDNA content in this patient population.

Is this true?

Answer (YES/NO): YES